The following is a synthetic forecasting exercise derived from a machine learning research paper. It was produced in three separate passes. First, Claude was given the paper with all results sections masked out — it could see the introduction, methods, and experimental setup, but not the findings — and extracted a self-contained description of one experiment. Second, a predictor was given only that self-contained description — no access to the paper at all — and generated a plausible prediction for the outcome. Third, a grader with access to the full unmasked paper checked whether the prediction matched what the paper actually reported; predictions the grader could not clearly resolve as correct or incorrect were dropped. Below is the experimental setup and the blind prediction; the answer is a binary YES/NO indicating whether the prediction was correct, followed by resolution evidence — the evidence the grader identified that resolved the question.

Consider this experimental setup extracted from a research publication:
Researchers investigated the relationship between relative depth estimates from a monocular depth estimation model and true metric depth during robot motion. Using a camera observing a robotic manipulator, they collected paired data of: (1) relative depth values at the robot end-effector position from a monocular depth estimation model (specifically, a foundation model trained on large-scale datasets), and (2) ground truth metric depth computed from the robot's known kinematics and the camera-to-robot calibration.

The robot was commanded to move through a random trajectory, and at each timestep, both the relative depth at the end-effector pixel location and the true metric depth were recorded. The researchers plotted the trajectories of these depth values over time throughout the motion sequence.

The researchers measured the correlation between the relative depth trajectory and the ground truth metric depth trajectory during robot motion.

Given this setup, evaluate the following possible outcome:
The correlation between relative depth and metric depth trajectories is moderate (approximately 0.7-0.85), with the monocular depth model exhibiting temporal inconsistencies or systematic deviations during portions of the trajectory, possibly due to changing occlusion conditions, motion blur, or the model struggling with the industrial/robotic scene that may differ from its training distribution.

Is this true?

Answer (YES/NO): NO